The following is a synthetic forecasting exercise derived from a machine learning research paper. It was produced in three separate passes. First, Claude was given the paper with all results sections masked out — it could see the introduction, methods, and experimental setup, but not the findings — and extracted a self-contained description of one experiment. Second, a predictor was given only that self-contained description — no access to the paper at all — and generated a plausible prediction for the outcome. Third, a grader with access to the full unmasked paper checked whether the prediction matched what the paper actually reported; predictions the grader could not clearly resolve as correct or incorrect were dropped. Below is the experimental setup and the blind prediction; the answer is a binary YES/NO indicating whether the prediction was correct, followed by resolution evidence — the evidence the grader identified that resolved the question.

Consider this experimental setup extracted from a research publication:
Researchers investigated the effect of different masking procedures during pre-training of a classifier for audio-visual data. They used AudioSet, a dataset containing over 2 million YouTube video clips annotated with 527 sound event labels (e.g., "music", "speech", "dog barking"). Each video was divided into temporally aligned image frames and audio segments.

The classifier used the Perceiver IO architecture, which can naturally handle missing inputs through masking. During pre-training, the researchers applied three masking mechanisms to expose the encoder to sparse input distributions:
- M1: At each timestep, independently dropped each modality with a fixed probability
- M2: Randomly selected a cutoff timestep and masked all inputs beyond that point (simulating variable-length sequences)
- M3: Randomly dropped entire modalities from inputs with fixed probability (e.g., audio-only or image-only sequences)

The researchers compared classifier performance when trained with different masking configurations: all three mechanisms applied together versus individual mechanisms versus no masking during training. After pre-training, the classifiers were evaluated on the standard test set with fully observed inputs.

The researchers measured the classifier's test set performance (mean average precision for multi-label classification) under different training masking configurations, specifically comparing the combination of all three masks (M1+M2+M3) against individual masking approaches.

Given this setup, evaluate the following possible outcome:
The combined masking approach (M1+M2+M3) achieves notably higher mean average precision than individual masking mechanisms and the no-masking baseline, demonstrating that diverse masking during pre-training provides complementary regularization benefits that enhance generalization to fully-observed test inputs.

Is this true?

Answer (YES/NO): YES